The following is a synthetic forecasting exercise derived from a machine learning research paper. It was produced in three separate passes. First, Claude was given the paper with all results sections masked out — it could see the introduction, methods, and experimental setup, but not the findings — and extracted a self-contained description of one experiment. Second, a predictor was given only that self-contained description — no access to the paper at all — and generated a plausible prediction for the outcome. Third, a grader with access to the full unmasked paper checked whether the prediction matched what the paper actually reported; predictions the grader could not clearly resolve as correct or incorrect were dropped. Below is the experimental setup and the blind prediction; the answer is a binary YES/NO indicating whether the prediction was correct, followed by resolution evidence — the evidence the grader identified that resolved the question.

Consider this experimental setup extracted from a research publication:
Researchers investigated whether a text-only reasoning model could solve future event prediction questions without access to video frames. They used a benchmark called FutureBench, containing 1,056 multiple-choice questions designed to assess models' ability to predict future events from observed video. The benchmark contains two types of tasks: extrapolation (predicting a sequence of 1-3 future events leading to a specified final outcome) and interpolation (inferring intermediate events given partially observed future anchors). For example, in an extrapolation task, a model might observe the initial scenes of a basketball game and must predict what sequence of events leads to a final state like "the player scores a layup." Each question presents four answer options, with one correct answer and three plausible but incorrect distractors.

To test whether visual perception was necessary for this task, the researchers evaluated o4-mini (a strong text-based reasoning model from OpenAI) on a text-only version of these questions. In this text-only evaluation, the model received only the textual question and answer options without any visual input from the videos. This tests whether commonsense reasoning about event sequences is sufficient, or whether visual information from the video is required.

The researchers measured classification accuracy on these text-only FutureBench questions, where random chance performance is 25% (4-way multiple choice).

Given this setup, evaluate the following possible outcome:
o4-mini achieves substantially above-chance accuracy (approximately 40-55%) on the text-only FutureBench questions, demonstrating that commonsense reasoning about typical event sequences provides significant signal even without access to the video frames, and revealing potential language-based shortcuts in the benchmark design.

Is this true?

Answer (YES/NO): NO